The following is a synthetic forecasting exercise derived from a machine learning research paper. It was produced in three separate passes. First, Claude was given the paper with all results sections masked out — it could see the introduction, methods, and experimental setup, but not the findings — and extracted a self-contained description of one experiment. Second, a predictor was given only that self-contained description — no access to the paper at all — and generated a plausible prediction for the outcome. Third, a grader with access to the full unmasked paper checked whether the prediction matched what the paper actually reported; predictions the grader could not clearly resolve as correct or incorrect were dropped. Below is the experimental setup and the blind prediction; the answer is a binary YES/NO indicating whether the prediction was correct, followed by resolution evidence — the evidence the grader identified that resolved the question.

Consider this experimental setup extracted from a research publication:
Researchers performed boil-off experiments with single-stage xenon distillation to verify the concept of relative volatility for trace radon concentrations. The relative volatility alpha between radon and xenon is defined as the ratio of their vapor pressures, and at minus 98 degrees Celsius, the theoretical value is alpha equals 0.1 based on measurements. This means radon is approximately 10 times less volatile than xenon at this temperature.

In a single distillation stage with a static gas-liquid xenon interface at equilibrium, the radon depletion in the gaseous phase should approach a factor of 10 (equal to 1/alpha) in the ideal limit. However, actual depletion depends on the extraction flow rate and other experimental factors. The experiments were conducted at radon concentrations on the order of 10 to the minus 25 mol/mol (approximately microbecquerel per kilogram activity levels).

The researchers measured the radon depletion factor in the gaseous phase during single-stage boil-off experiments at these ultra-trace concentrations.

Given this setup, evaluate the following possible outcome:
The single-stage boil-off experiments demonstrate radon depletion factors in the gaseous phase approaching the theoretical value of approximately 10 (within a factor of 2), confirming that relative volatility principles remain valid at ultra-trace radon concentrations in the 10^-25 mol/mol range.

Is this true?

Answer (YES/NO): NO